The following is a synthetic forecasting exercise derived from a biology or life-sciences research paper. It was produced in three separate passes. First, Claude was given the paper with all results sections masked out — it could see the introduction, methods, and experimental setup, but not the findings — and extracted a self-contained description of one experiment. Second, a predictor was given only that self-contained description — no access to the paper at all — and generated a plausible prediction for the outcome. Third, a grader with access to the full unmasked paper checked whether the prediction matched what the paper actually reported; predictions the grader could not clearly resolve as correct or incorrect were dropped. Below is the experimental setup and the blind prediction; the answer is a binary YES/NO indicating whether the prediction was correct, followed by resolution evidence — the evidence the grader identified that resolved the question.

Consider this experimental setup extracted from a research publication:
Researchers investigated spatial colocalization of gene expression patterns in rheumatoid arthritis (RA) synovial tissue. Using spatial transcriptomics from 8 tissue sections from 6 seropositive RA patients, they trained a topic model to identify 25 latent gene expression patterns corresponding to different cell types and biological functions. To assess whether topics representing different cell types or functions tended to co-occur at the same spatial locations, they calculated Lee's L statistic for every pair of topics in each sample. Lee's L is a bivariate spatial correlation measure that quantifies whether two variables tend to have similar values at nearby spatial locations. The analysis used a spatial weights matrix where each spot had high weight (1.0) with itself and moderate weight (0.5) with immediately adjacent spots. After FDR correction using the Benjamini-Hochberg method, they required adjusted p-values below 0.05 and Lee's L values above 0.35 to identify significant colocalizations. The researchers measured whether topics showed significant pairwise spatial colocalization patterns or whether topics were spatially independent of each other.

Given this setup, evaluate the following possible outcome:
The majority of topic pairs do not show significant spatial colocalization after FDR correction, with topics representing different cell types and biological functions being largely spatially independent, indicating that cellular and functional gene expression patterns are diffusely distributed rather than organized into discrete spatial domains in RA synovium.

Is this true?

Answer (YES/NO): NO